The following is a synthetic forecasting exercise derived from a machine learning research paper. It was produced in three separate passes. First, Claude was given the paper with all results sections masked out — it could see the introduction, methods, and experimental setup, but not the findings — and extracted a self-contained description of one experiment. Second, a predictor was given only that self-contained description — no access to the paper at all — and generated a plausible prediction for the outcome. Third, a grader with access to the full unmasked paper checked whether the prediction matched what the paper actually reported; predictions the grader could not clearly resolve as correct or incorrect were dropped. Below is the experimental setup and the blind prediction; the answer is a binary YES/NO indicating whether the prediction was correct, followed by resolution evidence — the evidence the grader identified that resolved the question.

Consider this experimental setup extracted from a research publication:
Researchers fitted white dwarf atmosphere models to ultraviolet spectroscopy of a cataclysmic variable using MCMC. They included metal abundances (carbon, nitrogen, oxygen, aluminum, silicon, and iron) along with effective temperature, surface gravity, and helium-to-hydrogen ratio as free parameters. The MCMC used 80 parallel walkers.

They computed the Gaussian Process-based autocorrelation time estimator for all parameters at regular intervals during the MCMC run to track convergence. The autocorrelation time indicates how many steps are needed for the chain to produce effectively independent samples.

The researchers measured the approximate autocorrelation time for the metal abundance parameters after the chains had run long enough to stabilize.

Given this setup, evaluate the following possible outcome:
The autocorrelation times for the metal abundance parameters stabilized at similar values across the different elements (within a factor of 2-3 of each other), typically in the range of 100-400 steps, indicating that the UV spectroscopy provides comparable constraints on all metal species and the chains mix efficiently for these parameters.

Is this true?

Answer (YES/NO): YES